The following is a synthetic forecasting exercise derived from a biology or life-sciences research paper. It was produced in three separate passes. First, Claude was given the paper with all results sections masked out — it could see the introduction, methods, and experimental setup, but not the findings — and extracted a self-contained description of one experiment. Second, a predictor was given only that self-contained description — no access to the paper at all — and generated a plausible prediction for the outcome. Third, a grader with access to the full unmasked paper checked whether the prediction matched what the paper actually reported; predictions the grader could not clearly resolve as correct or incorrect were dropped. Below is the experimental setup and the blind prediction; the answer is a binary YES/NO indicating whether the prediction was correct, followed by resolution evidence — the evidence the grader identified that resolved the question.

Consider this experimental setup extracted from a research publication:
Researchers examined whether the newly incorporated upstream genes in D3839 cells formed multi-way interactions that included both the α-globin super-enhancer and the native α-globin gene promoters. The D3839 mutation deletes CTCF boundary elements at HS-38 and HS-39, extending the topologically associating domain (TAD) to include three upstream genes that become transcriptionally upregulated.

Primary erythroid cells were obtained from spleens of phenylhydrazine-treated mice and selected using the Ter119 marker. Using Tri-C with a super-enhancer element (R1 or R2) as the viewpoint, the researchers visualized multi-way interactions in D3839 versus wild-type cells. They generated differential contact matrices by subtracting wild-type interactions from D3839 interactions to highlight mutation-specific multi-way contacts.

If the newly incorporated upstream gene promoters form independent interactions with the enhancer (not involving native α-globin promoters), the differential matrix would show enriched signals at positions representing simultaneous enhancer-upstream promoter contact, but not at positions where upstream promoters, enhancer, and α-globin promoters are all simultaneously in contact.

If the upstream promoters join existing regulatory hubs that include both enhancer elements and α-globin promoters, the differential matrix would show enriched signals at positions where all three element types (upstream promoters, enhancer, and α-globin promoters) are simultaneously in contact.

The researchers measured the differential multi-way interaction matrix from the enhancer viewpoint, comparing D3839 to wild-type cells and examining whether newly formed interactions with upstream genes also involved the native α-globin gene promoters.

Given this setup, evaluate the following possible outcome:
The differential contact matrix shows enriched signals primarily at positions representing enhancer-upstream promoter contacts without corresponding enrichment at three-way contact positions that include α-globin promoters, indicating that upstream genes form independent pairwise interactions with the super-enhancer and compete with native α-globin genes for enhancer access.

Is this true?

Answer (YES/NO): NO